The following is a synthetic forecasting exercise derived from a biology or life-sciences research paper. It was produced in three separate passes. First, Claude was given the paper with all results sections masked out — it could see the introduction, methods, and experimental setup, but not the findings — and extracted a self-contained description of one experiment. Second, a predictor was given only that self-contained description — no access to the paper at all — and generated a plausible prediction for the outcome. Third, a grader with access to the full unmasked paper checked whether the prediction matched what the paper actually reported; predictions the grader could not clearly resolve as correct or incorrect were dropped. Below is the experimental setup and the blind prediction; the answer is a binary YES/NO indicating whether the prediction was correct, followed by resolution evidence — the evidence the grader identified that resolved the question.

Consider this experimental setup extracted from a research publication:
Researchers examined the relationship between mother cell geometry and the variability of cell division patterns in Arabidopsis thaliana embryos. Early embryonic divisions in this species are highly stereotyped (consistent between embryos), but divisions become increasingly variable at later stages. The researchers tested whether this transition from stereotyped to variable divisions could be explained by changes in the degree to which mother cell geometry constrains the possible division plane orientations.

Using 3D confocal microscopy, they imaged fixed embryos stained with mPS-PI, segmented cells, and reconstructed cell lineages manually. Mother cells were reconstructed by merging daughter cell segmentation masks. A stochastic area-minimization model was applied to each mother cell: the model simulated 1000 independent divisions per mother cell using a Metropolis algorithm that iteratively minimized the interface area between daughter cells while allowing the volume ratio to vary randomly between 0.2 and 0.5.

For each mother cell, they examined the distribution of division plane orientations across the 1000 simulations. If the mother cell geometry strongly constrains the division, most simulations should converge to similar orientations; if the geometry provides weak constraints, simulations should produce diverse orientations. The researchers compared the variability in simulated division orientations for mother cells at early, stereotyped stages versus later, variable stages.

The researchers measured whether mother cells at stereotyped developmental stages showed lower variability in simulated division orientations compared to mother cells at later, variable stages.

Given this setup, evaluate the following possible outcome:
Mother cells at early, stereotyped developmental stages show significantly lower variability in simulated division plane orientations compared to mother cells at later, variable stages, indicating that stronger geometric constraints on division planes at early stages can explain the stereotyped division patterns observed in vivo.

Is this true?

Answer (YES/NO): NO